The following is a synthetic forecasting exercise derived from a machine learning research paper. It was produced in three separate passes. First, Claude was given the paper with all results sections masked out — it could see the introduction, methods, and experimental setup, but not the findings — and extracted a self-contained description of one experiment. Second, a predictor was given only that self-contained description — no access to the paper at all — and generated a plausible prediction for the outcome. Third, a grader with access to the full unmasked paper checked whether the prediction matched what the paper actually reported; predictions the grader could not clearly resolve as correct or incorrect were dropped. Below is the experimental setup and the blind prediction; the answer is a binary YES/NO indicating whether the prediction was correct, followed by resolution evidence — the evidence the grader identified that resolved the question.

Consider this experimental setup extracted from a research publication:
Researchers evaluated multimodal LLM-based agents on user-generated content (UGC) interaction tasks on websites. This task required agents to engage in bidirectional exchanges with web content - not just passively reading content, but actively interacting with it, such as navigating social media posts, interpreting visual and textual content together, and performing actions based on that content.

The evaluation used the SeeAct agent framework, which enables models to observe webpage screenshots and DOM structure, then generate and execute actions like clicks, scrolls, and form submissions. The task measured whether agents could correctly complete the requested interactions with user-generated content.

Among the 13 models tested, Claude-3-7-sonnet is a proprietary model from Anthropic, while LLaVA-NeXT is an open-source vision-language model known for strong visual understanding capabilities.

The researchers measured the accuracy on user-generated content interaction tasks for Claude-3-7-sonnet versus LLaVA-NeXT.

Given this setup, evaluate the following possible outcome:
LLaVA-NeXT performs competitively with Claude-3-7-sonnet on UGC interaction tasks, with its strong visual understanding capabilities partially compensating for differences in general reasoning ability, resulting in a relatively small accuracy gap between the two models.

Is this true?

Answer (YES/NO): NO